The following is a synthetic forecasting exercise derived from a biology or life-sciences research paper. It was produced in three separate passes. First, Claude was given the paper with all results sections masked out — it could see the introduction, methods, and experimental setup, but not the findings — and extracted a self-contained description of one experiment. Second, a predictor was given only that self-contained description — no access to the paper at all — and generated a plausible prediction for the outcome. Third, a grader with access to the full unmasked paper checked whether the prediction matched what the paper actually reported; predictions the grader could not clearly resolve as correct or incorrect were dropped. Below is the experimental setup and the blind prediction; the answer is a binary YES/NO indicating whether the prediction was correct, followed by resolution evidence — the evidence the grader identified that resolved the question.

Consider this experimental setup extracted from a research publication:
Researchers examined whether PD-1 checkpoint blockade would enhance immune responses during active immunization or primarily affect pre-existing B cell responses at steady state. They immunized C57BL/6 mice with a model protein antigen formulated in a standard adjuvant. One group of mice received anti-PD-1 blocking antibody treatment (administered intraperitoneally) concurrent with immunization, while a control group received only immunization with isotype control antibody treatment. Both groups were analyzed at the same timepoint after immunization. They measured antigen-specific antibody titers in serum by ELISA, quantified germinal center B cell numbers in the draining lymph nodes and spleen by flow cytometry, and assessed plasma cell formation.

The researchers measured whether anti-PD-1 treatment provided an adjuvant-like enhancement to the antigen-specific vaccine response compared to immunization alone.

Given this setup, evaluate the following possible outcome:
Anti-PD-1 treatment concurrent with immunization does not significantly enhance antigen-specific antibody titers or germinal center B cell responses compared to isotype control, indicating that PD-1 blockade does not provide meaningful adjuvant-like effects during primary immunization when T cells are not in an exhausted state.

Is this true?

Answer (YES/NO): YES